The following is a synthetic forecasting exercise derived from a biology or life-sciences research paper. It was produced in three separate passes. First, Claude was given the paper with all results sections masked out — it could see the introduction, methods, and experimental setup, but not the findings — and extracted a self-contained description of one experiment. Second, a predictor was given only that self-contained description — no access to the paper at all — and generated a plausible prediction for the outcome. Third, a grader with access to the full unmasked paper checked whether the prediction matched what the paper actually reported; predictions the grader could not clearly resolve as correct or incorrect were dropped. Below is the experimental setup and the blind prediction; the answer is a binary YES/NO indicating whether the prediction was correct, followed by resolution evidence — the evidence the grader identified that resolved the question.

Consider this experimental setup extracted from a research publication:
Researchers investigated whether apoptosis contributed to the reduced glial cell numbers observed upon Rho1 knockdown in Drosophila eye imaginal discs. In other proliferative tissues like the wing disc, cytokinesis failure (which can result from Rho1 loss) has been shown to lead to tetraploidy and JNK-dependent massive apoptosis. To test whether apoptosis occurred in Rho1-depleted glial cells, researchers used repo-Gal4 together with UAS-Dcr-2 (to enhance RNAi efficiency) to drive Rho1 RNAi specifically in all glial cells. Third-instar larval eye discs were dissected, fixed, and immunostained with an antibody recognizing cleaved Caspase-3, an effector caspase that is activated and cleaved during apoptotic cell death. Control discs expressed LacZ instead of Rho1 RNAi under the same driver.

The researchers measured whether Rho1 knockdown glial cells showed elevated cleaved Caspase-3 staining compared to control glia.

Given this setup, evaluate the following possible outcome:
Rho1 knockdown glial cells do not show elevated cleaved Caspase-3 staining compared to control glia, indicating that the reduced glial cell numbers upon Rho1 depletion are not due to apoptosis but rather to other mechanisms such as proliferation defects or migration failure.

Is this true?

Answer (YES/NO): YES